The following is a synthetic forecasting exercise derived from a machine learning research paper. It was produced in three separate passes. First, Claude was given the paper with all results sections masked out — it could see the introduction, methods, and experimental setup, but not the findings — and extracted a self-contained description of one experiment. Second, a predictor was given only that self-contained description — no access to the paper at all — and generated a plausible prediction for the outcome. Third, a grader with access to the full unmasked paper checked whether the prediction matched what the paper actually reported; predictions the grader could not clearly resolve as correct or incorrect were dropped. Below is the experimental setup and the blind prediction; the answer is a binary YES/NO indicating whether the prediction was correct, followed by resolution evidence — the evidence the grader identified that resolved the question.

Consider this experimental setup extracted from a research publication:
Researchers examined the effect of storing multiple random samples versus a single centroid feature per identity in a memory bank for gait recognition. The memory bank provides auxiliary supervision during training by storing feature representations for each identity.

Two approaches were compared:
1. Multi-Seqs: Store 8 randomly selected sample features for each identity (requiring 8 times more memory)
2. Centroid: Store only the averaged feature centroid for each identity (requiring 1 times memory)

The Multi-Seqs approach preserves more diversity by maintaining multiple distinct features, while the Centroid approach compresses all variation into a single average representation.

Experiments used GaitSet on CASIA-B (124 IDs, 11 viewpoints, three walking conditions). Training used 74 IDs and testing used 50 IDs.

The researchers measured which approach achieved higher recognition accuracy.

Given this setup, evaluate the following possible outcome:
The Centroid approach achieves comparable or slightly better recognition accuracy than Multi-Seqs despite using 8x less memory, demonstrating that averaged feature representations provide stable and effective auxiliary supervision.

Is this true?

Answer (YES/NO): YES